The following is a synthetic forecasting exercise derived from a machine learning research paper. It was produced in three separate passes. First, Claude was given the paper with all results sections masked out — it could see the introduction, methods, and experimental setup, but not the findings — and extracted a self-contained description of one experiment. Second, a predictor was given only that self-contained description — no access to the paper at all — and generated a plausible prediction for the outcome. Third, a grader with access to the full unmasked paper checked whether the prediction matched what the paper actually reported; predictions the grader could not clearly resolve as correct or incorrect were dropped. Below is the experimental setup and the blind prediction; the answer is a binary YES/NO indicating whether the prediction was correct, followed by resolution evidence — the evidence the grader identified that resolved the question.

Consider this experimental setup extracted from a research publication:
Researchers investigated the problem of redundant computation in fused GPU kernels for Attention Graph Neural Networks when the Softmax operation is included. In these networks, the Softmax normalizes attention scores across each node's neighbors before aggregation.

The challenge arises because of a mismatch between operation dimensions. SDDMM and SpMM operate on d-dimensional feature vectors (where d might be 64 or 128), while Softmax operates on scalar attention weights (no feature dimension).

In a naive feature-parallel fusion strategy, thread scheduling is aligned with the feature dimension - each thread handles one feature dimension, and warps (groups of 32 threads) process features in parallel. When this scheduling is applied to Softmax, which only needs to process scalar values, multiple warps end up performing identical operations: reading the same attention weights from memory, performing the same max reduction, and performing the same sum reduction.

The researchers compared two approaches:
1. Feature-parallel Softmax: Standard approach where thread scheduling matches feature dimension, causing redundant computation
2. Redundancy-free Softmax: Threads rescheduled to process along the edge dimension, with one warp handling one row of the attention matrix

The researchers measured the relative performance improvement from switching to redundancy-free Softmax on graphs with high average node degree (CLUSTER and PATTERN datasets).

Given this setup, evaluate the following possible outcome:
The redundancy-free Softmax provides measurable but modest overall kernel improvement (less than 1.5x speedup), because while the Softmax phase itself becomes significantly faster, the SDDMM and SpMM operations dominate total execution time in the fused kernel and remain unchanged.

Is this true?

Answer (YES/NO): YES